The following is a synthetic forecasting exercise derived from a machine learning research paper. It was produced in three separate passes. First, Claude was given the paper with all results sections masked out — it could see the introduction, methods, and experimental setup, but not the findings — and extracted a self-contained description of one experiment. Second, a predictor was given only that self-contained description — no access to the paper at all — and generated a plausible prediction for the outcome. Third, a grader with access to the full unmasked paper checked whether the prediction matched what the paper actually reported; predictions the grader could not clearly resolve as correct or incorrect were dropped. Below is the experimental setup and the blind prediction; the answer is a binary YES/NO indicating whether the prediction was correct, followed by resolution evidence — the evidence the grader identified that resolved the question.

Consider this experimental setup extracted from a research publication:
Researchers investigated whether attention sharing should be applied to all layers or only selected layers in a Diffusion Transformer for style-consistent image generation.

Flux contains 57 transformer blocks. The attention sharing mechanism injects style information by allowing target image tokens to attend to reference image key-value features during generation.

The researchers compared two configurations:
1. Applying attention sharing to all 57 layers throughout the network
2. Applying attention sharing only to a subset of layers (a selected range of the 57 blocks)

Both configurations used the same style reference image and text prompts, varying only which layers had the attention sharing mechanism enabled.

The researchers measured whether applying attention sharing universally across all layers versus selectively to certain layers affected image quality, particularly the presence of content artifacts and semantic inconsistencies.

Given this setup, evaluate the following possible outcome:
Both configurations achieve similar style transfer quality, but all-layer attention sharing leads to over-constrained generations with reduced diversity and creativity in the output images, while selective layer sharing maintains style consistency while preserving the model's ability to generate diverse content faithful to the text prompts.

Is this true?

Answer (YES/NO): NO